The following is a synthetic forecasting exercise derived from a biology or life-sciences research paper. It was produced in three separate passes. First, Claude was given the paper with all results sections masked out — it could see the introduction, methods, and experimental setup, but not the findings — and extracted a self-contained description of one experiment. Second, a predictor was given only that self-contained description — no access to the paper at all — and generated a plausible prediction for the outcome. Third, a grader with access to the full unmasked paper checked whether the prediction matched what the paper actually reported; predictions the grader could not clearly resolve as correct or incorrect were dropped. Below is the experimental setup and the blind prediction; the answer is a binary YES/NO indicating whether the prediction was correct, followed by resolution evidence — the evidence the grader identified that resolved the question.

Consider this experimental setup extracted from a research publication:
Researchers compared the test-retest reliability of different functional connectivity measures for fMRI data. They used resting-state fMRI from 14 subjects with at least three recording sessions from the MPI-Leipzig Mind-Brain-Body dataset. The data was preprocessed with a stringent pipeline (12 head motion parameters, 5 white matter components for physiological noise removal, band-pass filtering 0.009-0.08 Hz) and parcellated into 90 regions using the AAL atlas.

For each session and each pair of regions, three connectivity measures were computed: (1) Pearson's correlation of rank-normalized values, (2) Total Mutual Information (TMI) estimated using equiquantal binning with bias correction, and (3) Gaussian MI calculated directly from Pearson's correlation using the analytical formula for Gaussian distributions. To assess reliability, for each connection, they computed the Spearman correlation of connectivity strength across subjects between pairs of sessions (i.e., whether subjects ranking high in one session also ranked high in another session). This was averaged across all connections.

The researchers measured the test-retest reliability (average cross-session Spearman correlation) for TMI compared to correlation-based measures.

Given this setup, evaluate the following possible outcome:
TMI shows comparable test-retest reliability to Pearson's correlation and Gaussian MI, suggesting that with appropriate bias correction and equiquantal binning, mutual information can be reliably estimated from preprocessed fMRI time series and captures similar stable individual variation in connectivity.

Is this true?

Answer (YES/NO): NO